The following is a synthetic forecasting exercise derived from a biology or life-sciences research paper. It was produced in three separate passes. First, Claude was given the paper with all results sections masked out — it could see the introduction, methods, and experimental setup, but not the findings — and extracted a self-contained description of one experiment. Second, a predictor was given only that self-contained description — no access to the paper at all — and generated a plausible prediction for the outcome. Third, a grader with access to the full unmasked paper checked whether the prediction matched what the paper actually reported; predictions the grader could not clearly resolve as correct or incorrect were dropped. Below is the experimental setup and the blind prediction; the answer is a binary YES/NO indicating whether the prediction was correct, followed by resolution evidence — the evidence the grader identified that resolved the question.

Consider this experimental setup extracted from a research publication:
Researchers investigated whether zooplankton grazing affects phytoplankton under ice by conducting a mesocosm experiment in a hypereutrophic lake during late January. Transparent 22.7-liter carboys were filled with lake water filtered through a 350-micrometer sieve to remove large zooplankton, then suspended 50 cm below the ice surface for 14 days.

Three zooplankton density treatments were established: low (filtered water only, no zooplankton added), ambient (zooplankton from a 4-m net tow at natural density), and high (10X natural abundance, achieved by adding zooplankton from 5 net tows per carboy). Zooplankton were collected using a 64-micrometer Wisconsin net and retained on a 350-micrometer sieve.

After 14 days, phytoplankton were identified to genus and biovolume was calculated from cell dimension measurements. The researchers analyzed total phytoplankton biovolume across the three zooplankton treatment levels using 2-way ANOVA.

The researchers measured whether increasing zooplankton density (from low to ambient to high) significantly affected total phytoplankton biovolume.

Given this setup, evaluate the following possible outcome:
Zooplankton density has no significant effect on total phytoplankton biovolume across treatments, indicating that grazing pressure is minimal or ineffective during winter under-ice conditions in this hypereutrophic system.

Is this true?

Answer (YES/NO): NO